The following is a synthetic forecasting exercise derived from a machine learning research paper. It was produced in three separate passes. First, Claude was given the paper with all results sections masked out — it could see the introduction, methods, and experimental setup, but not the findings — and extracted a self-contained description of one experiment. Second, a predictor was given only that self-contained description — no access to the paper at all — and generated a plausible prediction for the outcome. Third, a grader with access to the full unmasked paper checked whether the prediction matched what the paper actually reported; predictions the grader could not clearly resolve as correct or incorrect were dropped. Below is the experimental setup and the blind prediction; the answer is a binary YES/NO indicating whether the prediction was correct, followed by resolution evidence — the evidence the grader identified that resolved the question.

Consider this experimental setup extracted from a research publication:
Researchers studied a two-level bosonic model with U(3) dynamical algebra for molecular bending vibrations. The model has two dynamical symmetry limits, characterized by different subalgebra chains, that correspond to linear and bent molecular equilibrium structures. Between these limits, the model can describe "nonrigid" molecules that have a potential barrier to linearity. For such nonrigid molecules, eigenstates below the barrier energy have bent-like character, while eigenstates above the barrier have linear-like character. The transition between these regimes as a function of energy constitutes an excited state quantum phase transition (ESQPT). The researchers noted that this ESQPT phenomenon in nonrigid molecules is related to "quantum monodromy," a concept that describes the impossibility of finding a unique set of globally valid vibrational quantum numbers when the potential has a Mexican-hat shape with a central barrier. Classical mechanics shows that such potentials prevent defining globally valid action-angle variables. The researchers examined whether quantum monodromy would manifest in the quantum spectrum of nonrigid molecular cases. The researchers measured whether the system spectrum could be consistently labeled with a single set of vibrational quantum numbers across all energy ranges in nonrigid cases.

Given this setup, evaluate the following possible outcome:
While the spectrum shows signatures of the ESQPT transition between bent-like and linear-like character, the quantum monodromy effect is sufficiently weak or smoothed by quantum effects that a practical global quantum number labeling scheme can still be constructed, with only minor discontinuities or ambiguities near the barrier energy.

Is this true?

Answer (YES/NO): NO